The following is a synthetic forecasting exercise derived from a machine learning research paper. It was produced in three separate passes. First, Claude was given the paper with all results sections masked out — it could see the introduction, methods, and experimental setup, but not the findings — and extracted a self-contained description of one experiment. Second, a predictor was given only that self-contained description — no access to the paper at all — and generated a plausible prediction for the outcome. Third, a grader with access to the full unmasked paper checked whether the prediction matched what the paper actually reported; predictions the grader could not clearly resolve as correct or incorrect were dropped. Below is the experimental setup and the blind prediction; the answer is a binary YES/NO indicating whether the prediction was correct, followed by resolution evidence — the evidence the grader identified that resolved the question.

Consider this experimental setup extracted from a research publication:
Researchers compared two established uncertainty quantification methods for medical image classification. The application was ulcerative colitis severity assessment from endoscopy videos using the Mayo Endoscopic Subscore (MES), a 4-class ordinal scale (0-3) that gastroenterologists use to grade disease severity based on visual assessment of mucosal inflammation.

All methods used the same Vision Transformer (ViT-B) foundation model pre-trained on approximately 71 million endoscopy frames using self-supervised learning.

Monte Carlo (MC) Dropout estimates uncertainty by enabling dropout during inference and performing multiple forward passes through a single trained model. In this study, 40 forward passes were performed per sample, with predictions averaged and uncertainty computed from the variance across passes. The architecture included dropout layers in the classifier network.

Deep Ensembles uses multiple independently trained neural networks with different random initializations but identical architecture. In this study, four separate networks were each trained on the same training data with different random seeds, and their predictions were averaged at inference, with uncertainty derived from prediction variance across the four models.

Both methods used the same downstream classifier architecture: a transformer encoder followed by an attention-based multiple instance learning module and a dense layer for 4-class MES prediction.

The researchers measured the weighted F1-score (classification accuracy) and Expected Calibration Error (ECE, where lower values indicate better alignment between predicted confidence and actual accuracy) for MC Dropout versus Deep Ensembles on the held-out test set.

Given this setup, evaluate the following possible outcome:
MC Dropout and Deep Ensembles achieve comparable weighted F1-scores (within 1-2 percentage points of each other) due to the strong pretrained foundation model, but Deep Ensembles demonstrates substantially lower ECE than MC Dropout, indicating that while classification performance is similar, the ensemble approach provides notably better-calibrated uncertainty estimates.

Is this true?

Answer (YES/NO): NO